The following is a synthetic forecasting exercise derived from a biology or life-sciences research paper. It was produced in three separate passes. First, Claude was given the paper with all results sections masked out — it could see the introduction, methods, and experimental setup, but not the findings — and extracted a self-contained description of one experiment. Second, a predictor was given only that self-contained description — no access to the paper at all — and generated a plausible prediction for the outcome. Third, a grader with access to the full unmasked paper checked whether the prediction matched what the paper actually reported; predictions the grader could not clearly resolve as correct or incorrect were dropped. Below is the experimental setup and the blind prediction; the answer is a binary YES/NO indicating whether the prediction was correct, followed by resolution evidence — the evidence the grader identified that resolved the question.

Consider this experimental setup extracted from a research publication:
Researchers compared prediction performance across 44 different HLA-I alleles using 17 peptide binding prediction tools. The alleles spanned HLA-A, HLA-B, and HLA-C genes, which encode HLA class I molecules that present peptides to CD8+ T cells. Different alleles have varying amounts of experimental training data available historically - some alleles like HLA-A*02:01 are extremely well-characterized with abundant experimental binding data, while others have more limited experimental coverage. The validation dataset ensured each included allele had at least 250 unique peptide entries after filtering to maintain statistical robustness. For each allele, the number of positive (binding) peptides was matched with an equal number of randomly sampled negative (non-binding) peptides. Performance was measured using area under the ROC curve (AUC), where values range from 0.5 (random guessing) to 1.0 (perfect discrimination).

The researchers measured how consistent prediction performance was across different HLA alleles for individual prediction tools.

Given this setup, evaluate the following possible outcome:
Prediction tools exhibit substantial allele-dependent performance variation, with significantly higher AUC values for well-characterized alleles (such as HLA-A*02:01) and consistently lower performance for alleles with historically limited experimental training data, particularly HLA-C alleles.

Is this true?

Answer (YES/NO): YES